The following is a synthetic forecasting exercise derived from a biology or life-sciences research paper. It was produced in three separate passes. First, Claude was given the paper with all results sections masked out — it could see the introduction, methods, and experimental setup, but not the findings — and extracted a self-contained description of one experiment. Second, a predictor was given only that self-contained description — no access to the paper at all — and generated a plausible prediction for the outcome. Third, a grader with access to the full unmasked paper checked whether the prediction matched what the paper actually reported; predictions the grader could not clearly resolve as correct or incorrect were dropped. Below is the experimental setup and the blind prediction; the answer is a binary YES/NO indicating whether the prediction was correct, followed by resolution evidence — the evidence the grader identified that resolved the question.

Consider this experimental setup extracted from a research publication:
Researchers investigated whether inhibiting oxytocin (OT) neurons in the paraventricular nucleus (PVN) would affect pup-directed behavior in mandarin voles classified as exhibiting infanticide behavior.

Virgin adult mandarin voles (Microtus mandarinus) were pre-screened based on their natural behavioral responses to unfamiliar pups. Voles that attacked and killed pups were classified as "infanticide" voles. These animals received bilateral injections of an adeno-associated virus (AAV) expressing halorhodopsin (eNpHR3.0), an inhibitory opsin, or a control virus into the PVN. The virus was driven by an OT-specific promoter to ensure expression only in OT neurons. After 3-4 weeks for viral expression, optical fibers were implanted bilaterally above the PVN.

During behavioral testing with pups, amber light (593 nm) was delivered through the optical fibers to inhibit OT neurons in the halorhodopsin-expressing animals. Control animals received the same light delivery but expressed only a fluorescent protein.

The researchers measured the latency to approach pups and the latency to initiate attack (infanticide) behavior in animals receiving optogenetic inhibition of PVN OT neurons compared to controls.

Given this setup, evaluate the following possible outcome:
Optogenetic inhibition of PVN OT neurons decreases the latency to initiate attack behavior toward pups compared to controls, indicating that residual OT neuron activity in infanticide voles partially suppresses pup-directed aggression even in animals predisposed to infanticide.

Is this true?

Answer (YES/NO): YES